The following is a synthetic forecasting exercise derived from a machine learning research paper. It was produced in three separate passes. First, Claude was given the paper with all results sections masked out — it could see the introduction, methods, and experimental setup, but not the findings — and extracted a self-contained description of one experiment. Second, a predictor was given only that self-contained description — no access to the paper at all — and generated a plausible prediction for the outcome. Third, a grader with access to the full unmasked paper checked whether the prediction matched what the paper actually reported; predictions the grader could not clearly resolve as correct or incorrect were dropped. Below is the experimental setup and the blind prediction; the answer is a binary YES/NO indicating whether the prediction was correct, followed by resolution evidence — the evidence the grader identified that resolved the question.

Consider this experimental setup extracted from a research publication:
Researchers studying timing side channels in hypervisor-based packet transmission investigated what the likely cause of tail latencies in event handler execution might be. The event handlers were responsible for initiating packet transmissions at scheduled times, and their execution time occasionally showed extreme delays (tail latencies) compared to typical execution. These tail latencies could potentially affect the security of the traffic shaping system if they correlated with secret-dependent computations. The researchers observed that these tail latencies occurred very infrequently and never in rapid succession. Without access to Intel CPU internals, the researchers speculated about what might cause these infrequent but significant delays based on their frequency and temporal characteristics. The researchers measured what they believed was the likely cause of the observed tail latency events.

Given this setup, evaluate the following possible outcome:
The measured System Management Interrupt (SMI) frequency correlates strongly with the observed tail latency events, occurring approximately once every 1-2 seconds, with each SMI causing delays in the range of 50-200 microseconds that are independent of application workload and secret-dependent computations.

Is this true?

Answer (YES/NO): NO